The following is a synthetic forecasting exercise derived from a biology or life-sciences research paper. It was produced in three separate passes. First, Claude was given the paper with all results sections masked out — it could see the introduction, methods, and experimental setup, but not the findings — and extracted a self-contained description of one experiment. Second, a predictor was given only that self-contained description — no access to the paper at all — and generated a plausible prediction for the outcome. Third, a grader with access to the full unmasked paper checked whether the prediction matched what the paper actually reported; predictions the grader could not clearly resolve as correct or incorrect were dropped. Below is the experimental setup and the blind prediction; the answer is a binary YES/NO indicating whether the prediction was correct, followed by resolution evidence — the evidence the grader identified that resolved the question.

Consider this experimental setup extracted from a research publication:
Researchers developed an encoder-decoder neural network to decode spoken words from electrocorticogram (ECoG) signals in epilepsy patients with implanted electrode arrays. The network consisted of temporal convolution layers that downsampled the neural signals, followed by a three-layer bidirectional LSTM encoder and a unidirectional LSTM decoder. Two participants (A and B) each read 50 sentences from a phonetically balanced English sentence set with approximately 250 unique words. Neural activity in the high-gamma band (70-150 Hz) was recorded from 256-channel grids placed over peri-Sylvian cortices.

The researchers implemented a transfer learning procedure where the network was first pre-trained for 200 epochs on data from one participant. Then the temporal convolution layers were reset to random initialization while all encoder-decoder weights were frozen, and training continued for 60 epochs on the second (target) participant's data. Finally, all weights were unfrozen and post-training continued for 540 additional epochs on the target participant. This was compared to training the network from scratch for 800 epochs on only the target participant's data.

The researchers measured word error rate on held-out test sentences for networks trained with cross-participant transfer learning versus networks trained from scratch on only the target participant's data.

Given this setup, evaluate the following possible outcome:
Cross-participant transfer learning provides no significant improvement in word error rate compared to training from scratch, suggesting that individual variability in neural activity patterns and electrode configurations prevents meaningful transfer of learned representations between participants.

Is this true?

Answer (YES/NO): NO